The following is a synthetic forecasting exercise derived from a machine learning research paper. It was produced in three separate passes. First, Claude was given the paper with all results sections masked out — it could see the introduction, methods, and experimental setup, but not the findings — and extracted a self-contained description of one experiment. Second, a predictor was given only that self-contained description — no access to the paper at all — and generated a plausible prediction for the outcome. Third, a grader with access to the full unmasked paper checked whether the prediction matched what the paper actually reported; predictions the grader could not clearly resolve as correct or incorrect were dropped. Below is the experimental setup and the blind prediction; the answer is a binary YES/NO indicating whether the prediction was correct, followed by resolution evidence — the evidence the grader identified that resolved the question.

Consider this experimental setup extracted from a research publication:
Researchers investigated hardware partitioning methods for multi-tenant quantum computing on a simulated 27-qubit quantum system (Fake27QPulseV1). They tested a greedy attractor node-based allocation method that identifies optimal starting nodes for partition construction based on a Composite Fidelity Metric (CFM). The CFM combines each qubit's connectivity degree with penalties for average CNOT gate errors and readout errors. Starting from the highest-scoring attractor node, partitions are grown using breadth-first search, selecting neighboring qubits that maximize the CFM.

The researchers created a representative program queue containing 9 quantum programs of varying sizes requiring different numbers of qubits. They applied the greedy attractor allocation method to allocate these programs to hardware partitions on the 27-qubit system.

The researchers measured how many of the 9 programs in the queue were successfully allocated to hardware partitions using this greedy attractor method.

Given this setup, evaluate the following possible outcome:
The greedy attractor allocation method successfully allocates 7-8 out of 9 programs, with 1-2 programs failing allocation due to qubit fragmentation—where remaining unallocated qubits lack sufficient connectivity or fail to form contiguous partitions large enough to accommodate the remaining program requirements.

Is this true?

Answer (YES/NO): NO